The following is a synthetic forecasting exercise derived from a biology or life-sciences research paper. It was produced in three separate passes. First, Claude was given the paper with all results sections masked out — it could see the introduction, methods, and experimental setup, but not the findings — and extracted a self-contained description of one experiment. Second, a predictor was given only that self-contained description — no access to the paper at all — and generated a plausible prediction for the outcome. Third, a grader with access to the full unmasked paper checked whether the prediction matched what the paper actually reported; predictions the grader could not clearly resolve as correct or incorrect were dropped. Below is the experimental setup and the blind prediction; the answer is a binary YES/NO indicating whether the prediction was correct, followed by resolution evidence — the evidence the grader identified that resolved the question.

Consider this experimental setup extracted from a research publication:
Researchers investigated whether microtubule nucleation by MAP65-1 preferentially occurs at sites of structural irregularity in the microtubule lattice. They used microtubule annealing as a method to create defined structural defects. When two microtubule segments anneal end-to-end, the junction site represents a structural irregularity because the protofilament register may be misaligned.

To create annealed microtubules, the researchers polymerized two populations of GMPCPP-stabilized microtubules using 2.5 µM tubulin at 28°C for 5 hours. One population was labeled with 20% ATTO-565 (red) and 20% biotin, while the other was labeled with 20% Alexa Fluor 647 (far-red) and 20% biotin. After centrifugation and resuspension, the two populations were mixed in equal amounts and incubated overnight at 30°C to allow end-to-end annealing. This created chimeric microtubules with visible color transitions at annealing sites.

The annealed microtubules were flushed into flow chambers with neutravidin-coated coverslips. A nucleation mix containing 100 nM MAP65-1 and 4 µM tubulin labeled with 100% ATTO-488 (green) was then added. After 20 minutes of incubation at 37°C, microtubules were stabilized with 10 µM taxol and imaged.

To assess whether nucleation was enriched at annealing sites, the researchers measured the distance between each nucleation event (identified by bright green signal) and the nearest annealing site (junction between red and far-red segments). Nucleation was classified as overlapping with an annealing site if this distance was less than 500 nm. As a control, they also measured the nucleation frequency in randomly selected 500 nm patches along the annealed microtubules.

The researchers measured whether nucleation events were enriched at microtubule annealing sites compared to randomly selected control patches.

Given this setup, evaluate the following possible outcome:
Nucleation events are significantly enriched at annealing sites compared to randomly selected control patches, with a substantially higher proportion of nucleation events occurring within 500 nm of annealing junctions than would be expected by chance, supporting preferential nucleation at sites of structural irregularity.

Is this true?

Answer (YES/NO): YES